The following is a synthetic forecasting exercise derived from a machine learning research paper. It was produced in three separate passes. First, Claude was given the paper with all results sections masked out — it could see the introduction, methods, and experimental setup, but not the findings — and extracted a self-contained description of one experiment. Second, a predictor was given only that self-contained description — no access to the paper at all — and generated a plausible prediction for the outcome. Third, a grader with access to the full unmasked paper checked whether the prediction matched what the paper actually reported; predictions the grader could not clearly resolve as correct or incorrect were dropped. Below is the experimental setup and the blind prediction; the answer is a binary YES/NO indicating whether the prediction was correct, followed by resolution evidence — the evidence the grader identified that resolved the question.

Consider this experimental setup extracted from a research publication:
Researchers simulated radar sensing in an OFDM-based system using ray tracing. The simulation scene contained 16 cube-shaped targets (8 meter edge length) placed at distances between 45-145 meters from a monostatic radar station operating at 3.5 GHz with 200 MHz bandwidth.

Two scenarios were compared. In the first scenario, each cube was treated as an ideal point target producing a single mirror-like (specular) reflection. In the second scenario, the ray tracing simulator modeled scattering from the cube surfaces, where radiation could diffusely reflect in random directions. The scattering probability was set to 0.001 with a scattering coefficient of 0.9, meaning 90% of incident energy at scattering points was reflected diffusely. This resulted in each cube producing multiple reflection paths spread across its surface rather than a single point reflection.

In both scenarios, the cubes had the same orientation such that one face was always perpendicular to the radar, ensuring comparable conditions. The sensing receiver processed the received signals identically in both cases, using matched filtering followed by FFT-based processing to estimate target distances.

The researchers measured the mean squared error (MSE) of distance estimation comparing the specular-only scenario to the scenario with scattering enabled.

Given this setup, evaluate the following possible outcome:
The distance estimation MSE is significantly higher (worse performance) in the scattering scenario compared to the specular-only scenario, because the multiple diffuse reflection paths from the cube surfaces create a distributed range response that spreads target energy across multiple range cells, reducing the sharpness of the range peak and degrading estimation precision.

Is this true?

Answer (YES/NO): YES